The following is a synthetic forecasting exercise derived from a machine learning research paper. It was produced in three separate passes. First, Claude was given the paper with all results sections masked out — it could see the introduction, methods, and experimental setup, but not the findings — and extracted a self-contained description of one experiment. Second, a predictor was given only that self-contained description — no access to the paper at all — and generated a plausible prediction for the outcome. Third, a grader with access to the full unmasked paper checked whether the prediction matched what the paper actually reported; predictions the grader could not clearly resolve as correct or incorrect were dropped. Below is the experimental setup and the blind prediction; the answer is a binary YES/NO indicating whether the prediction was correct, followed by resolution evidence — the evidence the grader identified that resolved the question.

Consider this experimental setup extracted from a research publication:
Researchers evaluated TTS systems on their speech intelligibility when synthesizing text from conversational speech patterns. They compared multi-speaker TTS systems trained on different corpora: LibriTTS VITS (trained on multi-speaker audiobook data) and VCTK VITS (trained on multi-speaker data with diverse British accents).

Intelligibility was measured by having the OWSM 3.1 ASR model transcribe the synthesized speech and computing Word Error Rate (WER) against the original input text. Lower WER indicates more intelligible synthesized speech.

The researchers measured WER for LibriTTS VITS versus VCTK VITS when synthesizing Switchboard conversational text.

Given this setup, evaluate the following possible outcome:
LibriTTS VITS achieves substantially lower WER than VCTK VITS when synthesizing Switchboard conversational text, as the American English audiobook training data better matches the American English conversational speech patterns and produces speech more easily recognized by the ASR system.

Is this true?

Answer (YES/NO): YES